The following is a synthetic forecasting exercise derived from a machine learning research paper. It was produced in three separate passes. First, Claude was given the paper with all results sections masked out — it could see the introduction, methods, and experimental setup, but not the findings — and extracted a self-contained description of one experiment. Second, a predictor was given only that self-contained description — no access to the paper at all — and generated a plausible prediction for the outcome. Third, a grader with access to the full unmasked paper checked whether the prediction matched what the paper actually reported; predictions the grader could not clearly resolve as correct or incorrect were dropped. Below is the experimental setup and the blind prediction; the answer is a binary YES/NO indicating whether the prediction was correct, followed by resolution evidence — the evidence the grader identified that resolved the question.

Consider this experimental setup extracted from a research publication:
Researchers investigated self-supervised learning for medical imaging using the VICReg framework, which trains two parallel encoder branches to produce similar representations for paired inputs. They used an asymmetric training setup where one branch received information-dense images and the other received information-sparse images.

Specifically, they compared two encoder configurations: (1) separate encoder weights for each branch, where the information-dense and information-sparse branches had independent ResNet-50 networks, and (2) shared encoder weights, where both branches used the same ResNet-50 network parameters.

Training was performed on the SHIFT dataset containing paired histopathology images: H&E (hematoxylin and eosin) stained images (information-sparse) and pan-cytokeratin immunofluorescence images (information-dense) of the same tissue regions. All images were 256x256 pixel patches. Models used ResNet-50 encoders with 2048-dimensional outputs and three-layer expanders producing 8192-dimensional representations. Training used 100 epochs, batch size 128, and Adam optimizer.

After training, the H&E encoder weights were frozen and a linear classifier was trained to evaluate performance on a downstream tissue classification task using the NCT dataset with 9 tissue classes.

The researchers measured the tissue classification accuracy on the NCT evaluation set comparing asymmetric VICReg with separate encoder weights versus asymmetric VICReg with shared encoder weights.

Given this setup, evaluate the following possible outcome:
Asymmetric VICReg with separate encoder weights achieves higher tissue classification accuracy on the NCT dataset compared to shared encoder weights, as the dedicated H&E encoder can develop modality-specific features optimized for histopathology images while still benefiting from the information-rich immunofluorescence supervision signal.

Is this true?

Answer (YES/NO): YES